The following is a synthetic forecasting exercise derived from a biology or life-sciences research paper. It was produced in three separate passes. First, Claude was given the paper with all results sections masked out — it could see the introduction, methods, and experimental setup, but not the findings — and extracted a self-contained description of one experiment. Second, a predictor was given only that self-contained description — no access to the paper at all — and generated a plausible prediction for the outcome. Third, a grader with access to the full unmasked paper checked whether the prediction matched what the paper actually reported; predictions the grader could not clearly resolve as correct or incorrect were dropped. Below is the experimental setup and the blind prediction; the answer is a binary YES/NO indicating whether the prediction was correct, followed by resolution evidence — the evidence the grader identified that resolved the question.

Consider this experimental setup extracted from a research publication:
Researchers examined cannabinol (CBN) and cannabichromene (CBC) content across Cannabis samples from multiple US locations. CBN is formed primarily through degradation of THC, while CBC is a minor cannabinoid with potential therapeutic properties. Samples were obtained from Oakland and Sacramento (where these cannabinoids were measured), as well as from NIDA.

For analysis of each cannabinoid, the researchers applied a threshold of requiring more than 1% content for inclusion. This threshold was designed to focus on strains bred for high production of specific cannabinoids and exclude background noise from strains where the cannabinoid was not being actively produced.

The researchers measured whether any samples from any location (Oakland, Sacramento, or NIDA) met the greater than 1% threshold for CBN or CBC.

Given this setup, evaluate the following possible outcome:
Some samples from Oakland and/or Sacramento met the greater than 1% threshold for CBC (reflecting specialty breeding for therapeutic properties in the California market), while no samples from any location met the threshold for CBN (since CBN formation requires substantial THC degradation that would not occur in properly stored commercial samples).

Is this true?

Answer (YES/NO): NO